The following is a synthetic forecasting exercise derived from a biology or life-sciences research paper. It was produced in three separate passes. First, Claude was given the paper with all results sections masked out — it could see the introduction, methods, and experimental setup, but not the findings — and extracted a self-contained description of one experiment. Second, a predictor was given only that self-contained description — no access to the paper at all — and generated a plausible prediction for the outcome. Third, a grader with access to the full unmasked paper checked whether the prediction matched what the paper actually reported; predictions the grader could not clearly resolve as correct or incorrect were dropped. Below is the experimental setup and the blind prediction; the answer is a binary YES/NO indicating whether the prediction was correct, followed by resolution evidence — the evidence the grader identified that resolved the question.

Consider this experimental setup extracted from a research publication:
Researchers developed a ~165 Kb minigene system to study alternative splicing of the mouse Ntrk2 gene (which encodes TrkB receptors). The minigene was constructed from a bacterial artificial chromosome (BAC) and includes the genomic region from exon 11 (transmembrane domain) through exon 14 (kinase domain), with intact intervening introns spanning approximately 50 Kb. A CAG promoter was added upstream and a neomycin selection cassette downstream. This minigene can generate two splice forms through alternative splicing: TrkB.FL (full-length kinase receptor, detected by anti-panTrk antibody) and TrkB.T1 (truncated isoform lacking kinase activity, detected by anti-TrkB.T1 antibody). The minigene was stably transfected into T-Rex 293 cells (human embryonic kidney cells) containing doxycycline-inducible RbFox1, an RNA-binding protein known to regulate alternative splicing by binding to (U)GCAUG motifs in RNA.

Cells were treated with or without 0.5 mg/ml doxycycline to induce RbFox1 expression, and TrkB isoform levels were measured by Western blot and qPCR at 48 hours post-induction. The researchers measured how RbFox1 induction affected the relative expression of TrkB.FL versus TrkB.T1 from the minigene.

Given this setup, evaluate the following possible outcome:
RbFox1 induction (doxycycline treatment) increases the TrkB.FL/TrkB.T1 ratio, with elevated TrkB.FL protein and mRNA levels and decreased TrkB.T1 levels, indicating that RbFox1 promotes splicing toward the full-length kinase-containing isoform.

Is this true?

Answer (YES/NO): YES